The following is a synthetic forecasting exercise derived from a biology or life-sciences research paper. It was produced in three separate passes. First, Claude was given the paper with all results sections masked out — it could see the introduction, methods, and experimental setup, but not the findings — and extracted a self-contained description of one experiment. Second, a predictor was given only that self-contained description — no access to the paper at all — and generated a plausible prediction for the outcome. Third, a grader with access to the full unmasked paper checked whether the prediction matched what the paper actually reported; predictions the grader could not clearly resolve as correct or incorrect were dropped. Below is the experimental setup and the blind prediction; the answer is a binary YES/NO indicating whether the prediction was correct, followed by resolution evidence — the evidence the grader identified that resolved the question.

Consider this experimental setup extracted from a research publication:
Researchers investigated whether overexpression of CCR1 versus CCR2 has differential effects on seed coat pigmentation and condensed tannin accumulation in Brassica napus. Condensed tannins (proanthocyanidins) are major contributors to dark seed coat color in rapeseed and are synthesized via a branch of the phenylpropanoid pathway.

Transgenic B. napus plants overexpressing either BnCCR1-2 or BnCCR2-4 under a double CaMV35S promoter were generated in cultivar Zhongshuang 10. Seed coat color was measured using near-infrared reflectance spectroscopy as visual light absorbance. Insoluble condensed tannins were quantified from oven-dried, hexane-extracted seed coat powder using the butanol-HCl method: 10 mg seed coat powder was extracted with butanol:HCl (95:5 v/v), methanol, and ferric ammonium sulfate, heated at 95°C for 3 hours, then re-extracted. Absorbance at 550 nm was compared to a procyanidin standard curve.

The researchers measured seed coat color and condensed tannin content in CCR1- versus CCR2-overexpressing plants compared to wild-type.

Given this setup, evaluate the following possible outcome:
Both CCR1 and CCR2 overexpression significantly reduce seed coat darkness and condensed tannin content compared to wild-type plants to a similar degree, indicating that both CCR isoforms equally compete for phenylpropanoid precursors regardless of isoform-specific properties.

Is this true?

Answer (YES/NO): NO